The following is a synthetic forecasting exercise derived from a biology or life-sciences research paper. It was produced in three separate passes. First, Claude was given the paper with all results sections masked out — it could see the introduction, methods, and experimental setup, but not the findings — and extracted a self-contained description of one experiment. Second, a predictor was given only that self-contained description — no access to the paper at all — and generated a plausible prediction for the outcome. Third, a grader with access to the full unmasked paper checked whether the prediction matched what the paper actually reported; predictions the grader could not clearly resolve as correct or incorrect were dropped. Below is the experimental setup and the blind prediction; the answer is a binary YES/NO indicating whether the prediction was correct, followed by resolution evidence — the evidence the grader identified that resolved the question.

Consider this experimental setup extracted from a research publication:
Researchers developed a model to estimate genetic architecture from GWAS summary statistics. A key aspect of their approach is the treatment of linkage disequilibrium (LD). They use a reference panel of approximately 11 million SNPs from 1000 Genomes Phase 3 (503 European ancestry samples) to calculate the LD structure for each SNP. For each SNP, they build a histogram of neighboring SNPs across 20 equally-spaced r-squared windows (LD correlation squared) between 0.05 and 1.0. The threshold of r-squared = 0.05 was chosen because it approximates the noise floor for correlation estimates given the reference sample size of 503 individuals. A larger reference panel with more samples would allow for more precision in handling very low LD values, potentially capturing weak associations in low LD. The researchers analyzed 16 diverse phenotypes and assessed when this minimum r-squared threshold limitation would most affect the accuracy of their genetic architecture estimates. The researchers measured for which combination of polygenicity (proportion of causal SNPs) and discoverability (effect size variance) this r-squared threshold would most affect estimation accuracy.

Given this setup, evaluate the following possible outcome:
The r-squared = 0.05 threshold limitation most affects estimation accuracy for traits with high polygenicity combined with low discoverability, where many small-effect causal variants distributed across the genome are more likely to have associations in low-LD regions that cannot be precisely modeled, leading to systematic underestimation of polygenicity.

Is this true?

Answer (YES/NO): NO